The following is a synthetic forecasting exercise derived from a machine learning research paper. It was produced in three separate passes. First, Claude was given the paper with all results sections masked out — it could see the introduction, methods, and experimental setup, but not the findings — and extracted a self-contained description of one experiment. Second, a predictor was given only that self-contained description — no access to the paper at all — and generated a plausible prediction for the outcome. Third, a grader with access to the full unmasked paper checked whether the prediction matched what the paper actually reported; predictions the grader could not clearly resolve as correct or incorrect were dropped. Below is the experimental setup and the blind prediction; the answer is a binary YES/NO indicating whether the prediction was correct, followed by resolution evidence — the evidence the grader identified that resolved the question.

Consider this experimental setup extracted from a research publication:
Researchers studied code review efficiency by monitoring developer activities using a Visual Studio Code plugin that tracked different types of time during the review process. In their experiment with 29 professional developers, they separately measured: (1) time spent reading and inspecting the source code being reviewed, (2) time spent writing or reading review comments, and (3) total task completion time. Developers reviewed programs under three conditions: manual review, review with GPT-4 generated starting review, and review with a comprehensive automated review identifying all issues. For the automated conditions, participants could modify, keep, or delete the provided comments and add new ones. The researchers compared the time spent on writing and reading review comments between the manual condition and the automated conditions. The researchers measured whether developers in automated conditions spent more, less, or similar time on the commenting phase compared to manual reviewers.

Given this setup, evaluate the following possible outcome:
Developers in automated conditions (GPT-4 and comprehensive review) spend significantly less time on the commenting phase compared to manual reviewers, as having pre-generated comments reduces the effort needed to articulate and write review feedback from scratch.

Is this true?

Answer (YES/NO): NO